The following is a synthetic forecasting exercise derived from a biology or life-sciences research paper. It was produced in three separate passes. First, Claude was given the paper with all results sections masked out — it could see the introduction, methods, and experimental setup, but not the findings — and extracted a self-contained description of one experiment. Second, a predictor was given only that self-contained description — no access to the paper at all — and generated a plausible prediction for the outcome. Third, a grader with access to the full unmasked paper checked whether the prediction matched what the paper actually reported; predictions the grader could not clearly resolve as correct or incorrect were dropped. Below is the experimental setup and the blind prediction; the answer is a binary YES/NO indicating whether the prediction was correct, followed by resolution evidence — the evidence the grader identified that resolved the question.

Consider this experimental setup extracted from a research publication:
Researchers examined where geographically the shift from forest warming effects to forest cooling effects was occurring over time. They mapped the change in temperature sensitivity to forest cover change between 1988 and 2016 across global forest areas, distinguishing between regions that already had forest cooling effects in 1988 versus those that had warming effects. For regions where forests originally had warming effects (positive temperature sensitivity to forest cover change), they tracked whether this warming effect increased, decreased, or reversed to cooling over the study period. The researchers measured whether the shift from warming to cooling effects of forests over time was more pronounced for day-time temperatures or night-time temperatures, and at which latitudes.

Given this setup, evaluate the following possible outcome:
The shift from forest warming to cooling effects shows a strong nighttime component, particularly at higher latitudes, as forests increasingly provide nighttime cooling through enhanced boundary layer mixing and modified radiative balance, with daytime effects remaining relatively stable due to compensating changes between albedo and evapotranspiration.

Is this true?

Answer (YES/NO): NO